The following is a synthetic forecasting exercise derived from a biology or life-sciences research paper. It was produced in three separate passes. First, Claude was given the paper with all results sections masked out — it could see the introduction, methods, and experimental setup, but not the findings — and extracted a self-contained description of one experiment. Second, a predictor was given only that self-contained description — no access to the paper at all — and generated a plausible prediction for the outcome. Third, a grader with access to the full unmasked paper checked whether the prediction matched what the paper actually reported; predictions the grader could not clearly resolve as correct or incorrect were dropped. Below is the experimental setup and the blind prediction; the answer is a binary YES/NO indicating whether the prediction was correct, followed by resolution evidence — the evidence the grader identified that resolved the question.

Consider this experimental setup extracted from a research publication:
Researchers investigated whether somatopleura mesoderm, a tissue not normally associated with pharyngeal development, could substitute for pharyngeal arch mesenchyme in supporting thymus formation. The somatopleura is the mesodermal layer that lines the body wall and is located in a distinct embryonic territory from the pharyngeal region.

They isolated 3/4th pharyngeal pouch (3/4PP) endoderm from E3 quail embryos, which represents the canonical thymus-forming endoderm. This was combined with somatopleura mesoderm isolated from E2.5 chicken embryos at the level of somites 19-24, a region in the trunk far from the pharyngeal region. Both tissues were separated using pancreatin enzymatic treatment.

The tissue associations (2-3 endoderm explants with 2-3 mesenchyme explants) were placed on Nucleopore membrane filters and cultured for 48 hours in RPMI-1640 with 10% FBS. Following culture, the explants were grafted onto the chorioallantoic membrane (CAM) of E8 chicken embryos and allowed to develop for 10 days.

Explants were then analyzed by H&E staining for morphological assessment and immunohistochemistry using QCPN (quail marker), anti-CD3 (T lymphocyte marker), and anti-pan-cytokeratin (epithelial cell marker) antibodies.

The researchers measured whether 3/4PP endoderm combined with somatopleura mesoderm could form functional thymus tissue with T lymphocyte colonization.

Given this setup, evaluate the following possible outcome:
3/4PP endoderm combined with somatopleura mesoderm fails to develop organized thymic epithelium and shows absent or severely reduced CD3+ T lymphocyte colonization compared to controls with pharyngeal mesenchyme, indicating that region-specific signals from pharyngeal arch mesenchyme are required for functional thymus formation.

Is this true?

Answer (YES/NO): NO